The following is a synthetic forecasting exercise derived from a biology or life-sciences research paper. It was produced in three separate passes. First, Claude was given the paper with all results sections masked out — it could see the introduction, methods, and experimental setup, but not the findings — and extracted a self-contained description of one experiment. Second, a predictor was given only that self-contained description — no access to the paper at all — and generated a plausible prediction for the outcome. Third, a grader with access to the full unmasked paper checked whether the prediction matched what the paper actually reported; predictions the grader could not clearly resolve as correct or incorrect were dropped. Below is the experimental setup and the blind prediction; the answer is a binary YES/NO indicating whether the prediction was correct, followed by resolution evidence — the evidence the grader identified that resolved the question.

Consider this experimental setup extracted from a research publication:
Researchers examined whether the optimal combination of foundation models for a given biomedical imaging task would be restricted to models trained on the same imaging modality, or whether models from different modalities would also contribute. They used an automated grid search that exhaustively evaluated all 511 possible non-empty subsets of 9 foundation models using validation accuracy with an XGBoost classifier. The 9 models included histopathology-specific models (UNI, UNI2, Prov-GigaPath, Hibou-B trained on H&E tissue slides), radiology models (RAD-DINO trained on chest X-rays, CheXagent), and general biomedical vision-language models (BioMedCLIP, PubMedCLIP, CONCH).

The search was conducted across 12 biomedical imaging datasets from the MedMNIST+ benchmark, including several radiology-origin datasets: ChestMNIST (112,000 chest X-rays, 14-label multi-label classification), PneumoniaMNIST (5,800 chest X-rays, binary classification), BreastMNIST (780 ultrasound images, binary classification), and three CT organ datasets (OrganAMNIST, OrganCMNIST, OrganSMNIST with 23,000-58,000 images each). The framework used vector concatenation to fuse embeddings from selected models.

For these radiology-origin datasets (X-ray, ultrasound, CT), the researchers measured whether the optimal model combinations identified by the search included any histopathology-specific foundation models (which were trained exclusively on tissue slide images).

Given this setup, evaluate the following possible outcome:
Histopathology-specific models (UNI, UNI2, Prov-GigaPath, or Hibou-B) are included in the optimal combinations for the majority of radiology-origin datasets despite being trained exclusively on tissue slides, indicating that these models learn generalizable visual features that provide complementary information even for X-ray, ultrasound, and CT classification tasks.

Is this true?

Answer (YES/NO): YES